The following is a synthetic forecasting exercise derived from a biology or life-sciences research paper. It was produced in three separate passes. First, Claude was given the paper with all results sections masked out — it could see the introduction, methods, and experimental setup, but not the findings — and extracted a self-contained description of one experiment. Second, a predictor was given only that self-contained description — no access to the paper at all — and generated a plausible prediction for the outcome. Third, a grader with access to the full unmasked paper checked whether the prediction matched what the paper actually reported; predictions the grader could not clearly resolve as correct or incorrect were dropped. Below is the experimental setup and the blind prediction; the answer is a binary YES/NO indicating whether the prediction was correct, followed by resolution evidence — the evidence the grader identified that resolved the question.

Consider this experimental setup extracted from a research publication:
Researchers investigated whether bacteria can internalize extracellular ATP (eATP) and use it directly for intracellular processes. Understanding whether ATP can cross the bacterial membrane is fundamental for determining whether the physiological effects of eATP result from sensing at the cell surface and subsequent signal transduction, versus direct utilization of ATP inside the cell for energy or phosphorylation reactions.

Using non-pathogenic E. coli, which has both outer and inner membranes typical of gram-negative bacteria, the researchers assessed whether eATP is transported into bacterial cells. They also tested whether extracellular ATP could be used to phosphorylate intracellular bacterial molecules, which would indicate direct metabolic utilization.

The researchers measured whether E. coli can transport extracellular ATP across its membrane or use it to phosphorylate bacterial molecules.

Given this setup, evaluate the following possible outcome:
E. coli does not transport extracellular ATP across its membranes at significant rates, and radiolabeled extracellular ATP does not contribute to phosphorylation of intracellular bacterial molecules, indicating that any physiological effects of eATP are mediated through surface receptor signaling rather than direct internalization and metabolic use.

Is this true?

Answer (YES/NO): YES